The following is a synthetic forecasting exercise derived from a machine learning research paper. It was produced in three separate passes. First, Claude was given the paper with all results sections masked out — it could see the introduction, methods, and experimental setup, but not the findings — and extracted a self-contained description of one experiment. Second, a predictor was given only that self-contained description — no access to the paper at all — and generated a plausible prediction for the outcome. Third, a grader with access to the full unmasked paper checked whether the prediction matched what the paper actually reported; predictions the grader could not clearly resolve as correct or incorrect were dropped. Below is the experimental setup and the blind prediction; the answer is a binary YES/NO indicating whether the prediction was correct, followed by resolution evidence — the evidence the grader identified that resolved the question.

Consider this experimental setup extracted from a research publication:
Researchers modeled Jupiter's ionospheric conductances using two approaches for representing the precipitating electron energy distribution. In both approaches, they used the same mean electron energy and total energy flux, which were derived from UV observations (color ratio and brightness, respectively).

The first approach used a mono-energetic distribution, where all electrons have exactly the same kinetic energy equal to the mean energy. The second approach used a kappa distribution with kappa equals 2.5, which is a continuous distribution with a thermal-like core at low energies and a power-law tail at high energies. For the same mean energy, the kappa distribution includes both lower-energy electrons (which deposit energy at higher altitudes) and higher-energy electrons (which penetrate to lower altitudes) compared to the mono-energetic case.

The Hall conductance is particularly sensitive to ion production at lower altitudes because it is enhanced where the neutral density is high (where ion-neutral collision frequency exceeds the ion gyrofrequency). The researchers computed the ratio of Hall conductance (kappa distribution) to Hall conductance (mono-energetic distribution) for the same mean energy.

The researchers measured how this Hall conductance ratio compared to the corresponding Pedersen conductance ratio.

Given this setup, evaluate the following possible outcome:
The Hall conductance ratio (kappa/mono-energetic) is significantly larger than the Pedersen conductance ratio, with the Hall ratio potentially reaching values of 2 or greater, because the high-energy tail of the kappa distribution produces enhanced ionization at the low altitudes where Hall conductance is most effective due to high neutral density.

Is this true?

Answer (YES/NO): NO